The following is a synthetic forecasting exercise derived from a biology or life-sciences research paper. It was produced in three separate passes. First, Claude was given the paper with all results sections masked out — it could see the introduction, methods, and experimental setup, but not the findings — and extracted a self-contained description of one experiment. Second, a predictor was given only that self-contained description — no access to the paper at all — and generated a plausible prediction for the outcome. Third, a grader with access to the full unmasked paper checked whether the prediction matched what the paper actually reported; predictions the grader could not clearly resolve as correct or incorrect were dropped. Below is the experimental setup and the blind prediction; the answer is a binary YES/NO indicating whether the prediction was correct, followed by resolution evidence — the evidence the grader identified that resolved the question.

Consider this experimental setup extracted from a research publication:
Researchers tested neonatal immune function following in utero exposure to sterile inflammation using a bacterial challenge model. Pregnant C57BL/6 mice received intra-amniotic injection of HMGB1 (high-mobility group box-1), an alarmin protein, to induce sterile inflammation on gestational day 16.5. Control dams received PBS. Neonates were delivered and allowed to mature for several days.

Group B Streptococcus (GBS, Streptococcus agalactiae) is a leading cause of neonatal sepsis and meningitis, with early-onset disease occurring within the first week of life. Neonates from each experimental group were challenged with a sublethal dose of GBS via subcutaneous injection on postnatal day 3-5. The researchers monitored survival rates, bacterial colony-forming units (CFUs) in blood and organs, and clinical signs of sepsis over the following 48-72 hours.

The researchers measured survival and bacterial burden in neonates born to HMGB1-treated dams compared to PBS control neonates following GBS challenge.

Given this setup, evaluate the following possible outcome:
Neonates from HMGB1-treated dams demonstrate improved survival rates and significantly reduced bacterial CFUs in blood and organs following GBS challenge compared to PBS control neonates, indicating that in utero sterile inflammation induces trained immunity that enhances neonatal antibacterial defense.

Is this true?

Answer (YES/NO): NO